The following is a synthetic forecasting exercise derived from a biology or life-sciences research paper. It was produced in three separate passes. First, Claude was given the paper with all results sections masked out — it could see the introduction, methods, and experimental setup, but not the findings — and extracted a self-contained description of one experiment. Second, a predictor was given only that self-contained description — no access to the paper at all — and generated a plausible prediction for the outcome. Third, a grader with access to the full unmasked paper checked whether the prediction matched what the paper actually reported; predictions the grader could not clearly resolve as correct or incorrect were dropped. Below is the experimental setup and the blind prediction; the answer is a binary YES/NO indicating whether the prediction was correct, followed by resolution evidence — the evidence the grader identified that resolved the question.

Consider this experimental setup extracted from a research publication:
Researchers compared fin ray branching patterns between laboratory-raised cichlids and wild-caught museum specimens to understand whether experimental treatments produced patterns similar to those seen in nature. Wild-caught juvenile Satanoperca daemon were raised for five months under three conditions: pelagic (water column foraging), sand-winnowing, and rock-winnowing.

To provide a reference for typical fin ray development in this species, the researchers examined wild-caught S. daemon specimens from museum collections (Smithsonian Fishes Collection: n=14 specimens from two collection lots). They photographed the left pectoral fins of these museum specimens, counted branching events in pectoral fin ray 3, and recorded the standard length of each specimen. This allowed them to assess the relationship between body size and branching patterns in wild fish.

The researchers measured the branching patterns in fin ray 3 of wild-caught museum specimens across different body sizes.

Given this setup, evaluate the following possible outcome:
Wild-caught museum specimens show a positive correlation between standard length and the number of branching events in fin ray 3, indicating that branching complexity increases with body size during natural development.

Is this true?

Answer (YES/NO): NO